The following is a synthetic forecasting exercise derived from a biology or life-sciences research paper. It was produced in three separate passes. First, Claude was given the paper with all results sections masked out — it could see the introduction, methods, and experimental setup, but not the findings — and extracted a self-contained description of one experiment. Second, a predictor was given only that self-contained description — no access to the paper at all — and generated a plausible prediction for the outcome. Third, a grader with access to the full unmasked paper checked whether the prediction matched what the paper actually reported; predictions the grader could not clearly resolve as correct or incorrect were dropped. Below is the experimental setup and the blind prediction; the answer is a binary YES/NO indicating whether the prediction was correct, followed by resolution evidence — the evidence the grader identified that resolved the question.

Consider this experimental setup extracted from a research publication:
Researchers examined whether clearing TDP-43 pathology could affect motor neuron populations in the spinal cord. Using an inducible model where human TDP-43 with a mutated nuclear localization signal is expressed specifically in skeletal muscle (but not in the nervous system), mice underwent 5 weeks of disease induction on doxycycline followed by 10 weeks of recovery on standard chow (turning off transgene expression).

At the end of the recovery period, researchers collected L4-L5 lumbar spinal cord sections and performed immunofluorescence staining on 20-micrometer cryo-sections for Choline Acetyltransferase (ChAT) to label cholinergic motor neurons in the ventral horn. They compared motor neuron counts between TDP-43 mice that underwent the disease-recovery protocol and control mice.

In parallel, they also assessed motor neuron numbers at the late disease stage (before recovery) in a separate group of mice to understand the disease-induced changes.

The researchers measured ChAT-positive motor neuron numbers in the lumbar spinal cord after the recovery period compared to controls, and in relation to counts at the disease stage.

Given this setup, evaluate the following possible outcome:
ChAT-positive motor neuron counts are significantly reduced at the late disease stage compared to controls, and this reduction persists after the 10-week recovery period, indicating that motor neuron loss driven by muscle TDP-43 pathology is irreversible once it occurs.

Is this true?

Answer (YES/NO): NO